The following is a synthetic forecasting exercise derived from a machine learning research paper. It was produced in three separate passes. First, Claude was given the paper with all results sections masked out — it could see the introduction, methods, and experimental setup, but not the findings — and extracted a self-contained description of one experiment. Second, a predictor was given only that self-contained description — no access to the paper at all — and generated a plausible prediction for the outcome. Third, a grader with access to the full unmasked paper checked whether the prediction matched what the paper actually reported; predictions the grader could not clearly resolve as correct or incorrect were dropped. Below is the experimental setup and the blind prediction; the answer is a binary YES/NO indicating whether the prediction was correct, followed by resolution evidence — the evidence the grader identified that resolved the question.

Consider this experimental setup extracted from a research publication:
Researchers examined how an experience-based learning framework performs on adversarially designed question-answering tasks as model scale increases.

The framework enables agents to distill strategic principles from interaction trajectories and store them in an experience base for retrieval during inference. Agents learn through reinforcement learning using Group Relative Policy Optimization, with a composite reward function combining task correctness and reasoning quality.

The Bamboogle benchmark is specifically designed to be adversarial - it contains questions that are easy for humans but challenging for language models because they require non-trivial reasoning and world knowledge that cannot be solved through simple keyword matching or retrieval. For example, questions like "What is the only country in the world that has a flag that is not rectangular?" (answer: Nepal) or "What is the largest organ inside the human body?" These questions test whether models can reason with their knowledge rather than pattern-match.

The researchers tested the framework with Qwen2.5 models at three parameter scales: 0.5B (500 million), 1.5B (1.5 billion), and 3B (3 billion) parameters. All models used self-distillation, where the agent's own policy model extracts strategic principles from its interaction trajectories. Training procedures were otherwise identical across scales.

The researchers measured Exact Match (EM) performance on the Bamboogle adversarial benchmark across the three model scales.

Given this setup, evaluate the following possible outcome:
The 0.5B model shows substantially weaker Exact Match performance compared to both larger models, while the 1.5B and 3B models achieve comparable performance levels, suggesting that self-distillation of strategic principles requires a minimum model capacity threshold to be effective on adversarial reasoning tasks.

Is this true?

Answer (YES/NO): NO